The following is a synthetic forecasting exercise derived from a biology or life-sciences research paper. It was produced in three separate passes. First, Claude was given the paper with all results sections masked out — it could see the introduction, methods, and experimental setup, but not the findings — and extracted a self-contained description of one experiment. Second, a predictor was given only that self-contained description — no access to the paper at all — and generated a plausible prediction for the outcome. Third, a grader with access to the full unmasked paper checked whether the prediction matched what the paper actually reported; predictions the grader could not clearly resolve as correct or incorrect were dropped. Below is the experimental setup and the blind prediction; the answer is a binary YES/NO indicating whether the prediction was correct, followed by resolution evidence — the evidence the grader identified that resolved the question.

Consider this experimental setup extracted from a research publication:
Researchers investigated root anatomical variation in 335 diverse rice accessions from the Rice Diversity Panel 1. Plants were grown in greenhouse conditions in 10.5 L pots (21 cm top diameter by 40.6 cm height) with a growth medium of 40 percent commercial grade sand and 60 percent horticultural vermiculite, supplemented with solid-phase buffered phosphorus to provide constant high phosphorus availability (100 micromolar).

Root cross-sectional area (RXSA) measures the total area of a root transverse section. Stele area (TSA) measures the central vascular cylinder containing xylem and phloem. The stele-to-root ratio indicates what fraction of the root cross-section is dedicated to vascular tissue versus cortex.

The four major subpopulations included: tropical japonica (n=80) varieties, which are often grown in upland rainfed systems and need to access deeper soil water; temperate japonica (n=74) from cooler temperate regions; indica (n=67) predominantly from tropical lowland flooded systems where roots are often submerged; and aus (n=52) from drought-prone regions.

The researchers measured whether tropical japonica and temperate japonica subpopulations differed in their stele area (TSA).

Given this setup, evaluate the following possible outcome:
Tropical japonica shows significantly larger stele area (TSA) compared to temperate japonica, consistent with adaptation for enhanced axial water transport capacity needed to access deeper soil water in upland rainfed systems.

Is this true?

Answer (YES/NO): YES